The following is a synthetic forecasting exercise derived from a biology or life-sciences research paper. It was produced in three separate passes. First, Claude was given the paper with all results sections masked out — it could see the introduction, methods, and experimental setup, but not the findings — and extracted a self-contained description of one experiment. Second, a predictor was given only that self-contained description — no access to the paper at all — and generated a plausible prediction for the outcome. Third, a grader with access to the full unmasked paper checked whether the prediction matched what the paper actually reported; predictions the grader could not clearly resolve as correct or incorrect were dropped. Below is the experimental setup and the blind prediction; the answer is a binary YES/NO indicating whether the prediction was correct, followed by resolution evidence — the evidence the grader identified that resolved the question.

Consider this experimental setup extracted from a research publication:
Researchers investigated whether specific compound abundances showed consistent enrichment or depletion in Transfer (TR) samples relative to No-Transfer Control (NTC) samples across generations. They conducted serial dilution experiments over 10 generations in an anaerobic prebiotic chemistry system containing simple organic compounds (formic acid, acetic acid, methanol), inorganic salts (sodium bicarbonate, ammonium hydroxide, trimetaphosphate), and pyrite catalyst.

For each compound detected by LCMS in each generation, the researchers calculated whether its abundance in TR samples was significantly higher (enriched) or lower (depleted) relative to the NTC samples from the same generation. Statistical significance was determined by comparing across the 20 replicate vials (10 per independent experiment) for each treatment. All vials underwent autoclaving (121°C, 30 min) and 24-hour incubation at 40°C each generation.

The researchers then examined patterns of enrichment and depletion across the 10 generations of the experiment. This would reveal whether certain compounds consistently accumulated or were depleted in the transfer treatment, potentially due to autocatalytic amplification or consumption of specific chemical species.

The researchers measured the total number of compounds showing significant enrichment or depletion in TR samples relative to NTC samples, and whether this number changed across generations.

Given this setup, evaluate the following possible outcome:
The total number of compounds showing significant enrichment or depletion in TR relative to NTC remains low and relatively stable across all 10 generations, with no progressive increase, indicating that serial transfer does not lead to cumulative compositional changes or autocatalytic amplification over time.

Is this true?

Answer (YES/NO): NO